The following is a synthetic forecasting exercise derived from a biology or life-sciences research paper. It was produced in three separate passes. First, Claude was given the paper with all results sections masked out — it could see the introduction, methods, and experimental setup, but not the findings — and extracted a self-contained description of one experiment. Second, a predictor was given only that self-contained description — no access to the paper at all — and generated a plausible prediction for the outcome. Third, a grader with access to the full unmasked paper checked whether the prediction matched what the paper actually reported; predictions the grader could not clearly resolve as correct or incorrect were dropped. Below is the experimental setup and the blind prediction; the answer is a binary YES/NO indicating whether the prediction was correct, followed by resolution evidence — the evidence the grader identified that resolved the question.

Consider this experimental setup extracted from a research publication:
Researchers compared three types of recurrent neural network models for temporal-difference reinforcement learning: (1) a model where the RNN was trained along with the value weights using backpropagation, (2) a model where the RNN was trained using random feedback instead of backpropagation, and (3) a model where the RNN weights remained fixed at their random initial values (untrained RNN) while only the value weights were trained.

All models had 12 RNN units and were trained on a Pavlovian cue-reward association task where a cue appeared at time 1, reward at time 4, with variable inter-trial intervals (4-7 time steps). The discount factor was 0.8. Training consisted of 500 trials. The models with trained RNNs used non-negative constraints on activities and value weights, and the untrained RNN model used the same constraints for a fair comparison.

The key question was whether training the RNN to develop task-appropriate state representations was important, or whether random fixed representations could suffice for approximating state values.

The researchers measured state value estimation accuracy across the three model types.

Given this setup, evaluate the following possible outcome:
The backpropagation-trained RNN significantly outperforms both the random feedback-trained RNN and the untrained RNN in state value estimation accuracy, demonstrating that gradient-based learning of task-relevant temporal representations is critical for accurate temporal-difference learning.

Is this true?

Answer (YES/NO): NO